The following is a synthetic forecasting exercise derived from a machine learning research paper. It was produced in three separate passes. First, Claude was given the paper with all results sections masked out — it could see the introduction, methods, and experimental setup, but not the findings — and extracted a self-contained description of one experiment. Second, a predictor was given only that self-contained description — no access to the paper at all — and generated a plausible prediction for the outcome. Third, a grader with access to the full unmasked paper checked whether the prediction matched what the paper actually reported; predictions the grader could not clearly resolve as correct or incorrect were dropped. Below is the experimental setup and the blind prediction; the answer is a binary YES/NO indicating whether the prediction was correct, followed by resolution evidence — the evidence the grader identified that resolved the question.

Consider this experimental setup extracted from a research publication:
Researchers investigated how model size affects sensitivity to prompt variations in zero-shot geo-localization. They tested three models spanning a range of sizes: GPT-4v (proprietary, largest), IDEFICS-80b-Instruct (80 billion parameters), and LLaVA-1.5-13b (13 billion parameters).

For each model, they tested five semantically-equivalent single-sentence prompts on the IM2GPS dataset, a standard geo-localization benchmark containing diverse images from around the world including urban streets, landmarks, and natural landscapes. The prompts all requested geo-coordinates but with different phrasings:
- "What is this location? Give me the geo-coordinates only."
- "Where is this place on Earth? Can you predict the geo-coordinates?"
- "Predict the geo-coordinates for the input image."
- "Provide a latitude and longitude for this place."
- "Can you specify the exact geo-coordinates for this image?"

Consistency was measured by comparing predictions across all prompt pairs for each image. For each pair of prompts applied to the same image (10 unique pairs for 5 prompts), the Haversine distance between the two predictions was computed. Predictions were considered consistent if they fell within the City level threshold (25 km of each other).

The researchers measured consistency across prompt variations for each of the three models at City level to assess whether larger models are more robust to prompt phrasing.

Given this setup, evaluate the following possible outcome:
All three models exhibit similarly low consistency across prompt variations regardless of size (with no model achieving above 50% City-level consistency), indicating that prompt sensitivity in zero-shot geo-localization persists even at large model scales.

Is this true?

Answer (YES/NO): NO